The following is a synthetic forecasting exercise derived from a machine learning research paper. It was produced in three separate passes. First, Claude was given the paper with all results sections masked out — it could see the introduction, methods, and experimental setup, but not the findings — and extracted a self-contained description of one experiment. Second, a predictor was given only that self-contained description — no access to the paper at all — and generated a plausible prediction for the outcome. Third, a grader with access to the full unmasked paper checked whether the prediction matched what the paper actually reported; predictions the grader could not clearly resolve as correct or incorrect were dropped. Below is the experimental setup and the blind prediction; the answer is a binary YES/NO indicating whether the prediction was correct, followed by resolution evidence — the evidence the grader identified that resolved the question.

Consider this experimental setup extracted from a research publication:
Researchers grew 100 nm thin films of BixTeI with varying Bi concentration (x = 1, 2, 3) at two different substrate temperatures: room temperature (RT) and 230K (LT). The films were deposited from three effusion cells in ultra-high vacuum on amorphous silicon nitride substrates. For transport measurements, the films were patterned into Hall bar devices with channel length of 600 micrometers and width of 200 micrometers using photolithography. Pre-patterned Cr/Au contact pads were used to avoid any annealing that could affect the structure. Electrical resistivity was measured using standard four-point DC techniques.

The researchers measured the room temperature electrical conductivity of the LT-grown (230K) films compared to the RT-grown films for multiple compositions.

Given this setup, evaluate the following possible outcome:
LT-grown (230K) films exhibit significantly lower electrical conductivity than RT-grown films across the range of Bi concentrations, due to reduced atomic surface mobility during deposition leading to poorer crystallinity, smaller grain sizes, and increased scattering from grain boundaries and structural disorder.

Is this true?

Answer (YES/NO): NO